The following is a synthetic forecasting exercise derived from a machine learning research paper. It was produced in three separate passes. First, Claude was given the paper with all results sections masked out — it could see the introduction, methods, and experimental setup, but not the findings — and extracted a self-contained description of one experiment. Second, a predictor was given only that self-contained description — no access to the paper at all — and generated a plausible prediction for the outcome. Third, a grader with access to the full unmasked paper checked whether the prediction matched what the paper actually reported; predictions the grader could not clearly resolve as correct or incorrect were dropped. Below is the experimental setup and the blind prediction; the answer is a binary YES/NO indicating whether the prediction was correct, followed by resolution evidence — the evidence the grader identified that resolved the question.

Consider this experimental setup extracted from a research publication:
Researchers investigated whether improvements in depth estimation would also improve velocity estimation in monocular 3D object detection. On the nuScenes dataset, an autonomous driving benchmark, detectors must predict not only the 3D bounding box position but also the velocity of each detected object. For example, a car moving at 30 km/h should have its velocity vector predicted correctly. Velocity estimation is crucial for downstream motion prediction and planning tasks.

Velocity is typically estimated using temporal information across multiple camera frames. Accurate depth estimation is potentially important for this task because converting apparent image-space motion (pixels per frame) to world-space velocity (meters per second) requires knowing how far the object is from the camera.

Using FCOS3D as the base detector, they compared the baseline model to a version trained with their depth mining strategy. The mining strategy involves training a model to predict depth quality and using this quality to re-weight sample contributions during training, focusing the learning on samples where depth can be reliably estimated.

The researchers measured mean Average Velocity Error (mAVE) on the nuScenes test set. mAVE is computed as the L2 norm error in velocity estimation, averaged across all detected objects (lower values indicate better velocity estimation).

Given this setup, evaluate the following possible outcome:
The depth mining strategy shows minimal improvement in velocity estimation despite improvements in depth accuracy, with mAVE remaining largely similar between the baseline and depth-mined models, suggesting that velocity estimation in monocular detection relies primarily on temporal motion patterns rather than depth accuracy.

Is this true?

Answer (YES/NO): NO